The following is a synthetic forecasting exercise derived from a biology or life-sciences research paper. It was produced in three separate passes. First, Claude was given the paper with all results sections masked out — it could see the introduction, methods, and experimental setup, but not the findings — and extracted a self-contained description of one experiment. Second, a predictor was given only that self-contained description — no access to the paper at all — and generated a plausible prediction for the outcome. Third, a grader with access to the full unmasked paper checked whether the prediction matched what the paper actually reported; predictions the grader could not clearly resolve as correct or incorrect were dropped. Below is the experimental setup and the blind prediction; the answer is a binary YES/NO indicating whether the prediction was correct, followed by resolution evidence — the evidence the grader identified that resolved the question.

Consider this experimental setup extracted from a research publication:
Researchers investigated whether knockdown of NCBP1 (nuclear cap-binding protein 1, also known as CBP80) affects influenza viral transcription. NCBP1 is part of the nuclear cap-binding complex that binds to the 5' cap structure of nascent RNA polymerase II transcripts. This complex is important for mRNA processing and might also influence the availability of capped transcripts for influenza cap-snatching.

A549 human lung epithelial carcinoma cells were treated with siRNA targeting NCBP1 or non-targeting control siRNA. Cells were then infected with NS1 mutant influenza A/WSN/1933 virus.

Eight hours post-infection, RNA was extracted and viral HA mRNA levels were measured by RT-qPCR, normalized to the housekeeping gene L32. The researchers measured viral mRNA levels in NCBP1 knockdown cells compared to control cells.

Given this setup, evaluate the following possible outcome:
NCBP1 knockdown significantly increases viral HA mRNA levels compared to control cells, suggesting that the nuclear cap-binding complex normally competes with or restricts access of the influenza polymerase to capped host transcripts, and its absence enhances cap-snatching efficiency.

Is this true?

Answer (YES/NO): YES